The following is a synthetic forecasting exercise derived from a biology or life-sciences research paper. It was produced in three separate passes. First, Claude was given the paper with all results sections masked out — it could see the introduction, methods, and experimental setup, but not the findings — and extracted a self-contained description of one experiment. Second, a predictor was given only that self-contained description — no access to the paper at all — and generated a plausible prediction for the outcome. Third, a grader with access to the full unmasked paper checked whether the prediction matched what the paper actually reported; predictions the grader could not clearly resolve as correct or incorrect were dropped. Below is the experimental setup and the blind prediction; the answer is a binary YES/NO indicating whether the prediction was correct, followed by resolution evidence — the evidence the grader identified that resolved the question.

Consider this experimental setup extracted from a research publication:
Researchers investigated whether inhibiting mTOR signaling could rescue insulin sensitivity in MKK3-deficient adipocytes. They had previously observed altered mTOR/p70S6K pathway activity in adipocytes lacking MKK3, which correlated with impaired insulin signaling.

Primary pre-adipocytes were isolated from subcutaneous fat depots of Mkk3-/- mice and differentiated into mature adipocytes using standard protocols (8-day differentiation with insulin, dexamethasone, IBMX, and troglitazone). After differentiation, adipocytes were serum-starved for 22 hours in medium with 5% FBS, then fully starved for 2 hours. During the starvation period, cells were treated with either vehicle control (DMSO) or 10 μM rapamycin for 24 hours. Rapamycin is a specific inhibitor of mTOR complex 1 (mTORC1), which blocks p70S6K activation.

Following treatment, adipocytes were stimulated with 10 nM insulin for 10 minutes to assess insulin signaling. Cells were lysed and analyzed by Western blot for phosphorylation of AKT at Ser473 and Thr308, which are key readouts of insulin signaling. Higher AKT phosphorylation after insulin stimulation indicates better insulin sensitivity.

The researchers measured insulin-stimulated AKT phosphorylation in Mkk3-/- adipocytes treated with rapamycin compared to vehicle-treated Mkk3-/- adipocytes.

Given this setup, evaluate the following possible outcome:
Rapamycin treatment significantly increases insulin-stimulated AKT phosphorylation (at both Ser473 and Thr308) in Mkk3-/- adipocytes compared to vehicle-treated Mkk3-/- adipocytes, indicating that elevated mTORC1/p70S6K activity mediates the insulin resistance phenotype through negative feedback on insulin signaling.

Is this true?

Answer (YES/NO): NO